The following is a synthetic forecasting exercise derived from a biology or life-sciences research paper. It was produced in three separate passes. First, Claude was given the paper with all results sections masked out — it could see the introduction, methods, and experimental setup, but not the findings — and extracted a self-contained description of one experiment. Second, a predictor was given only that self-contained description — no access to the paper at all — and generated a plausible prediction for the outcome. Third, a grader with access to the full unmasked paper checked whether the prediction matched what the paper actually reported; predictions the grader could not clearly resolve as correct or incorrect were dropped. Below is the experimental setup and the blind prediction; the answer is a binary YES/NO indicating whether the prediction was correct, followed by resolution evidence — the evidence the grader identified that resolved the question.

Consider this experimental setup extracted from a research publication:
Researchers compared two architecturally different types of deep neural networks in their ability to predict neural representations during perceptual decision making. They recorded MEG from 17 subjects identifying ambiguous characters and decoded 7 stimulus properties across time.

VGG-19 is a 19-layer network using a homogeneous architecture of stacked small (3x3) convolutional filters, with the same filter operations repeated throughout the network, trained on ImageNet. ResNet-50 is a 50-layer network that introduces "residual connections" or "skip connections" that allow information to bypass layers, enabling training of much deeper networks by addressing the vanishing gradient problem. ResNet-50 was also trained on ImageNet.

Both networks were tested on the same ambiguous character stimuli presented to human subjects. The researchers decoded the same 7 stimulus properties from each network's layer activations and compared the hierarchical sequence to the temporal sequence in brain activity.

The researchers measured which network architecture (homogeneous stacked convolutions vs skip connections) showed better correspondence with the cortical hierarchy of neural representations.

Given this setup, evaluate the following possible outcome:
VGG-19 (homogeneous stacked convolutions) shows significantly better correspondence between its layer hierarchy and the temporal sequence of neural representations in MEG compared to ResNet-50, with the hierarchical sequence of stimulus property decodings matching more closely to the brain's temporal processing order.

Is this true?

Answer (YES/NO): YES